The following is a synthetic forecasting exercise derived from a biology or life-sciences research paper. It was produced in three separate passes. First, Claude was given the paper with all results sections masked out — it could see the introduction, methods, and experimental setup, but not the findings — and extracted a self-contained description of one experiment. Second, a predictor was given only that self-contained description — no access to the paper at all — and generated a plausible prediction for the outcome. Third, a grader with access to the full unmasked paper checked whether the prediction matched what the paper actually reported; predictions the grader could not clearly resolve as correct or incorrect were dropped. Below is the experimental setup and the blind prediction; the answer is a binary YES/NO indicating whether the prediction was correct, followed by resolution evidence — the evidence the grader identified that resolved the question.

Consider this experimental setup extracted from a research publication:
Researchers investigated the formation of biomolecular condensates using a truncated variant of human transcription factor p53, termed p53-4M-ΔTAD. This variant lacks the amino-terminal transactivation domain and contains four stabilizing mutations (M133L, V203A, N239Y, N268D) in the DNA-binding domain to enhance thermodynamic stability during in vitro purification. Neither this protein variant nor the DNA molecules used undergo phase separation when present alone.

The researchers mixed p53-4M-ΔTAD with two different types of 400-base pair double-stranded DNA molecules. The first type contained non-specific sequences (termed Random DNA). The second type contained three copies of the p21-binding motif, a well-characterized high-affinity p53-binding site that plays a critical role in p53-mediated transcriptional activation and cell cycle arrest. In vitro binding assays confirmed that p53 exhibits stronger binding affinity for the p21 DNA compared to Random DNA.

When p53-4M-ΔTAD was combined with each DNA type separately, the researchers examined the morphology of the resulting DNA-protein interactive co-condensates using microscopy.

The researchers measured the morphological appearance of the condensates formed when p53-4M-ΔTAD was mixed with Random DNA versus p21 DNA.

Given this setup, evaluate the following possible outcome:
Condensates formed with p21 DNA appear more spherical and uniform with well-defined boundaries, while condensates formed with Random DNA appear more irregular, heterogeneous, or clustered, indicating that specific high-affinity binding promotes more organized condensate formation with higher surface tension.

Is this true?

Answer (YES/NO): NO